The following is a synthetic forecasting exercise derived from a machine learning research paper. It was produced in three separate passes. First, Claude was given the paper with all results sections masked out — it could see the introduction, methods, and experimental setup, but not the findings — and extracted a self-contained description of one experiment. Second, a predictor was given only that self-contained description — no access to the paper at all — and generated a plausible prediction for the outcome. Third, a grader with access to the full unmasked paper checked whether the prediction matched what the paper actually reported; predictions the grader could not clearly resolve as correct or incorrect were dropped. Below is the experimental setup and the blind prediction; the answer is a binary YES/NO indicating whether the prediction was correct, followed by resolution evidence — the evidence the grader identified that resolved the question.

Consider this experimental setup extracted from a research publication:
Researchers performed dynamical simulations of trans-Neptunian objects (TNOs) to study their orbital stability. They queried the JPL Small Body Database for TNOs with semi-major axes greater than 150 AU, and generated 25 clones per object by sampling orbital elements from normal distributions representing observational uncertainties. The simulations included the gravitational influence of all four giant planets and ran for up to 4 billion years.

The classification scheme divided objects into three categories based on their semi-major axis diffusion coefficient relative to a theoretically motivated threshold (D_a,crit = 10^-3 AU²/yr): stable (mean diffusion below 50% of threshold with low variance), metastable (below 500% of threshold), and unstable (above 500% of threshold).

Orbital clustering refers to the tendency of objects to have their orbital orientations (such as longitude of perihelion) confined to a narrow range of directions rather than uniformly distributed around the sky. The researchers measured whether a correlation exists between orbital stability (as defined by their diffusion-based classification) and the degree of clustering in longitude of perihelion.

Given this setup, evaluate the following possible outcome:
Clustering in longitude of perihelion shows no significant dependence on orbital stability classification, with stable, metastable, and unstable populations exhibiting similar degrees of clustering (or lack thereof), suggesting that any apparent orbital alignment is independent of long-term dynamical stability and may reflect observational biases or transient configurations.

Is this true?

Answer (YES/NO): NO